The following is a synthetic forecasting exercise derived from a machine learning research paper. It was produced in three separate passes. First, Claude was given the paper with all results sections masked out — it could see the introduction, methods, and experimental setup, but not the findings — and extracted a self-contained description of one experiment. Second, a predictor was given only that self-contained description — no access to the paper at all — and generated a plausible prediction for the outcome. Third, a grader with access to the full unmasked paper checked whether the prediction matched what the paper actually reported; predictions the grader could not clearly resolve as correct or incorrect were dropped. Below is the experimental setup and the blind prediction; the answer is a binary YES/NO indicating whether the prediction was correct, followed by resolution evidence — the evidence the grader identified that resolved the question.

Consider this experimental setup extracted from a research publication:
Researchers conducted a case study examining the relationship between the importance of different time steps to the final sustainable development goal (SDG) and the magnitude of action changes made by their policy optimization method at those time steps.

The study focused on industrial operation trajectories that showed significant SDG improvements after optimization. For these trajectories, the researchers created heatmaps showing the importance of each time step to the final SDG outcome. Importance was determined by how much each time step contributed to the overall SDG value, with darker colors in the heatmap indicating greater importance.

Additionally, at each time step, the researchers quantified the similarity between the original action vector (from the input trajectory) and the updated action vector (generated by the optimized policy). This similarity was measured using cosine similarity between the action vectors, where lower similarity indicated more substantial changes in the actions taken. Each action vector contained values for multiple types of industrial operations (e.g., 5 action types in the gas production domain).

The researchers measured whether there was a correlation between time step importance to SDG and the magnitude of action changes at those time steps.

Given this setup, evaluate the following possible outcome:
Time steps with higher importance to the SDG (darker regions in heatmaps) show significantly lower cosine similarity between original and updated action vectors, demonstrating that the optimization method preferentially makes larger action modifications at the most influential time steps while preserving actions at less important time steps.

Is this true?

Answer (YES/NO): YES